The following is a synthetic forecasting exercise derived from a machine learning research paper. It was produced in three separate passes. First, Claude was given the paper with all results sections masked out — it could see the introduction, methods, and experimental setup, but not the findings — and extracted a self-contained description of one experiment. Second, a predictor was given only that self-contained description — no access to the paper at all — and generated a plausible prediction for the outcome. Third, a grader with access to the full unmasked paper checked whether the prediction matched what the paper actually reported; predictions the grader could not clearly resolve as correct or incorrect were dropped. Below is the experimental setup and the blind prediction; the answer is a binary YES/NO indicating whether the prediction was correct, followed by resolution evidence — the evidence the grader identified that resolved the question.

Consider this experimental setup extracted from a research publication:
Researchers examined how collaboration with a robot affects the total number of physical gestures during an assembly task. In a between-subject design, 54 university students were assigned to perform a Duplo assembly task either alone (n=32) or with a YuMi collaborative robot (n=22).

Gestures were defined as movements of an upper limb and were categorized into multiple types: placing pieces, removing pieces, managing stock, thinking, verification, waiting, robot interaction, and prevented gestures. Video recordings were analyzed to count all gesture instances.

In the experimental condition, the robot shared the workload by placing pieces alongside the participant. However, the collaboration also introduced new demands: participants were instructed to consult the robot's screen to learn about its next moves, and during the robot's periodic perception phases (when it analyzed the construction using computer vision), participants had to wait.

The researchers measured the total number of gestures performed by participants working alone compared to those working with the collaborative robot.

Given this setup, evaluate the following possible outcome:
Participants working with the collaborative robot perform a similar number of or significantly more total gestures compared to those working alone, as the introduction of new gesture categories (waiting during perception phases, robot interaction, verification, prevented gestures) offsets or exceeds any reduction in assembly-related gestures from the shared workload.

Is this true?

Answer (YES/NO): NO